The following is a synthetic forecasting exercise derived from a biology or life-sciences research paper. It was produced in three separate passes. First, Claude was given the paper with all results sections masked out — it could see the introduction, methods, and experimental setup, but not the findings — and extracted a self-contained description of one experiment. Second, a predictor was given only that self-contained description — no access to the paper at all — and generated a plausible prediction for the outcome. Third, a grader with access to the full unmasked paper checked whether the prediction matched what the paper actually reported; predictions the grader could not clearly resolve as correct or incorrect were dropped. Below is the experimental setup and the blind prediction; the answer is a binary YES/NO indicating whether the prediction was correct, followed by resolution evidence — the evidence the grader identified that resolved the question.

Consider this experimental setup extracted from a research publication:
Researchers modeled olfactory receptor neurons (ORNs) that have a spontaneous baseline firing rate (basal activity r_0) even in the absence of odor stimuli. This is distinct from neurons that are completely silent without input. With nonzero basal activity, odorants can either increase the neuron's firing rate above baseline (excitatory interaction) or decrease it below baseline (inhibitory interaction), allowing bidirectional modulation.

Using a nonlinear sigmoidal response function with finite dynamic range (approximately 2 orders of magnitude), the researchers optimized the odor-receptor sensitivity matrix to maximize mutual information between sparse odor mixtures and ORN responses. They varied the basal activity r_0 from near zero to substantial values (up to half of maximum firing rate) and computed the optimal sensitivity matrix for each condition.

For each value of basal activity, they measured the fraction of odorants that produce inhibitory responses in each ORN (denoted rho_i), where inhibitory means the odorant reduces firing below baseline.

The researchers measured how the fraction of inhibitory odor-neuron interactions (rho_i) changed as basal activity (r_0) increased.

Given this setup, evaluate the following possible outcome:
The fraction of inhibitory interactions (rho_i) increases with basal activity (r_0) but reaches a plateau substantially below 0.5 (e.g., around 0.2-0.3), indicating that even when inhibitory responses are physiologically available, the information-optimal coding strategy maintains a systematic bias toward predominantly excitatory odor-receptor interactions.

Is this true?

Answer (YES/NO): NO